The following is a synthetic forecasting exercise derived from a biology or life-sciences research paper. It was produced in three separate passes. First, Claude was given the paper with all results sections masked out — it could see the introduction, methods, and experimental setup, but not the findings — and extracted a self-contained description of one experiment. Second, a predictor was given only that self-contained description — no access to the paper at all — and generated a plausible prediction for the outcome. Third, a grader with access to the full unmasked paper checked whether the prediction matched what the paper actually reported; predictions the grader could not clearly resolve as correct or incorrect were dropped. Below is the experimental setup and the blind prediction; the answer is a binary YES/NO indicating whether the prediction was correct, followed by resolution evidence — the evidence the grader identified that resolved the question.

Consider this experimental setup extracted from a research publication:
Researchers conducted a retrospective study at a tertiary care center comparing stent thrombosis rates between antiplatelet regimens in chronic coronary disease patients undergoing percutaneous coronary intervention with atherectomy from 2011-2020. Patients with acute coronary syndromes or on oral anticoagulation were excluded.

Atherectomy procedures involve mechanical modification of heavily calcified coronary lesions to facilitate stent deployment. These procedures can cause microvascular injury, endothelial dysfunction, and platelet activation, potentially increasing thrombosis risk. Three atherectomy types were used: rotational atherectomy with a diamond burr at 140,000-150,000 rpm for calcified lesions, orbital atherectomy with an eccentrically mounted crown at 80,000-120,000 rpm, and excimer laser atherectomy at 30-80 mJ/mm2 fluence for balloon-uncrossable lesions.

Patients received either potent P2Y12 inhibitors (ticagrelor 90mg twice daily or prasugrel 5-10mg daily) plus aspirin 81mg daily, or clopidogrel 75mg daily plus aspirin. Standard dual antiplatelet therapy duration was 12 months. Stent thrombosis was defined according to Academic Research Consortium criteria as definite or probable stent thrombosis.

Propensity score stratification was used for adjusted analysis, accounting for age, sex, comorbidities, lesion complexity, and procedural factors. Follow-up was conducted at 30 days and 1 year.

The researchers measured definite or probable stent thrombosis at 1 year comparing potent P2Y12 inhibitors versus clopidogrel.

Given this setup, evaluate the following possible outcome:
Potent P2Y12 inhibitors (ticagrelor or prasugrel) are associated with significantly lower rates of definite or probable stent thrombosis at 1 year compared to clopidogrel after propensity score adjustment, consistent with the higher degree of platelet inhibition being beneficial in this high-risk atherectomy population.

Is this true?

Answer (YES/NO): NO